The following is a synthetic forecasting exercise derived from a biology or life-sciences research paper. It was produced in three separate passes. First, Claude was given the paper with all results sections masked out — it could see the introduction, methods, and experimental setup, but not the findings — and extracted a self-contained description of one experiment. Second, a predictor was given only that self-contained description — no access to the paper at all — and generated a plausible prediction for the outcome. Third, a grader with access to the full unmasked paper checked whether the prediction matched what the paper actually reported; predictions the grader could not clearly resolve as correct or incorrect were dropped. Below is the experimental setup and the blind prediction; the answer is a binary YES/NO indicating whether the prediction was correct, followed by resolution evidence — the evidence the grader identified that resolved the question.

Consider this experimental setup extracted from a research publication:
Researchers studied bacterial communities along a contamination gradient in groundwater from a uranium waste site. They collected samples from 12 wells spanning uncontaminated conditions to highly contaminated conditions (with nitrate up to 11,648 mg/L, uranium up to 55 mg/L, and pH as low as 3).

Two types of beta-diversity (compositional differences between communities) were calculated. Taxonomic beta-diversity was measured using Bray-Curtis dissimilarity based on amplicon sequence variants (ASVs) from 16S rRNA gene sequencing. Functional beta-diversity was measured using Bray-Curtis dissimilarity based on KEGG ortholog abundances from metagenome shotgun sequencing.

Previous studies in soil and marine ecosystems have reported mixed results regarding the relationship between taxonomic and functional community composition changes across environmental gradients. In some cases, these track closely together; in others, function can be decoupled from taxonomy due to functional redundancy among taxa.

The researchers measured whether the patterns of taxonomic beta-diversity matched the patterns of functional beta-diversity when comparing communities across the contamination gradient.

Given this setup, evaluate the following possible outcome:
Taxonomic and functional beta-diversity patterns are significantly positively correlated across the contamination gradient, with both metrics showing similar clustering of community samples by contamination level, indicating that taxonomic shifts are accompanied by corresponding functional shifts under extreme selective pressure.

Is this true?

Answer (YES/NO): NO